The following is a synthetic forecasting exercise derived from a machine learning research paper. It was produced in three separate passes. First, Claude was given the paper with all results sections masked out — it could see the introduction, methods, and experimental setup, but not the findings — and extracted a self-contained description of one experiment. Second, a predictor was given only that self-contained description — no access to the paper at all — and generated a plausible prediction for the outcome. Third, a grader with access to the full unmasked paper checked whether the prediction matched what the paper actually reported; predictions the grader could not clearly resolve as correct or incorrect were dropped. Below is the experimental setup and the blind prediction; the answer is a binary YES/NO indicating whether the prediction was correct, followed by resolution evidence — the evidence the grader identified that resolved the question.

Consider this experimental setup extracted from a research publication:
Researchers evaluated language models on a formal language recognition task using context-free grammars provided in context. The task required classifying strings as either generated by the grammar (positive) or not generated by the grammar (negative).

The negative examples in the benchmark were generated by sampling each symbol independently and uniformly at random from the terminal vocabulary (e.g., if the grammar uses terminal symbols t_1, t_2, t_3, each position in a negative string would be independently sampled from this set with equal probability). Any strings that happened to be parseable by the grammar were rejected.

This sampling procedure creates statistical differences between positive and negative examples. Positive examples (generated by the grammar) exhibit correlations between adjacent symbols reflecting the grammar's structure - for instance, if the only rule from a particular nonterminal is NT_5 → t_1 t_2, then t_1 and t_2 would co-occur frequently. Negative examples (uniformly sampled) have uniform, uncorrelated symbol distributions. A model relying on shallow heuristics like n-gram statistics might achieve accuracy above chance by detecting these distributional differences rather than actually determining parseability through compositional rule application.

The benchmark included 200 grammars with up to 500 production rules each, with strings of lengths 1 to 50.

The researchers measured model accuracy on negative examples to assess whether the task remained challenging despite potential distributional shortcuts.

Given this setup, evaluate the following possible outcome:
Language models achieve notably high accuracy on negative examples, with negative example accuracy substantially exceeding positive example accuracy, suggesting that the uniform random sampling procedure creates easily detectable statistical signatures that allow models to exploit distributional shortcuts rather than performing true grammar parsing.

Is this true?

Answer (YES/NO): NO